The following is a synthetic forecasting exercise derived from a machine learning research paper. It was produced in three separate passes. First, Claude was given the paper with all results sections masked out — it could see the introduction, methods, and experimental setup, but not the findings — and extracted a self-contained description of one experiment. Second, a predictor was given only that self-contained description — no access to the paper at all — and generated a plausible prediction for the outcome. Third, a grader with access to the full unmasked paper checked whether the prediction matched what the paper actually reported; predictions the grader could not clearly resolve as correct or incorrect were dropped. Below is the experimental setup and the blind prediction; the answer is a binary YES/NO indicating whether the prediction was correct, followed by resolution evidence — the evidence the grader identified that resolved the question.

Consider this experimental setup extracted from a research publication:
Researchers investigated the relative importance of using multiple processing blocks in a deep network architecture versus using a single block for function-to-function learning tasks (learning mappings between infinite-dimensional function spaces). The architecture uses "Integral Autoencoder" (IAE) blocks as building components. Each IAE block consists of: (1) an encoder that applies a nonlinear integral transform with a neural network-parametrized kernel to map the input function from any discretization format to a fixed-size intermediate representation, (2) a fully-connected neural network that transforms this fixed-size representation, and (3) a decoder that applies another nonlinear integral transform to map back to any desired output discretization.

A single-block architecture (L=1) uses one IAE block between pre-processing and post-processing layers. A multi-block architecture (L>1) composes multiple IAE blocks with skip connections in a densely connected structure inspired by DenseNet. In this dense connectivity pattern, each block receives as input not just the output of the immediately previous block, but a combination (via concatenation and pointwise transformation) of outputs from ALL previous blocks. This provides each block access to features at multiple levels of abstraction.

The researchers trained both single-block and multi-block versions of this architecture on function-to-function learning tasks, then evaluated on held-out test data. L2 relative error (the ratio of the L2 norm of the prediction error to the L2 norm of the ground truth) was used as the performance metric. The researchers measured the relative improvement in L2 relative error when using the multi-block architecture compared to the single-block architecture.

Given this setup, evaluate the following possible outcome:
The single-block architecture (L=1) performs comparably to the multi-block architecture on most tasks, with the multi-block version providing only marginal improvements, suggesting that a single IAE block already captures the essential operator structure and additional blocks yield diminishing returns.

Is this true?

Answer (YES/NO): NO